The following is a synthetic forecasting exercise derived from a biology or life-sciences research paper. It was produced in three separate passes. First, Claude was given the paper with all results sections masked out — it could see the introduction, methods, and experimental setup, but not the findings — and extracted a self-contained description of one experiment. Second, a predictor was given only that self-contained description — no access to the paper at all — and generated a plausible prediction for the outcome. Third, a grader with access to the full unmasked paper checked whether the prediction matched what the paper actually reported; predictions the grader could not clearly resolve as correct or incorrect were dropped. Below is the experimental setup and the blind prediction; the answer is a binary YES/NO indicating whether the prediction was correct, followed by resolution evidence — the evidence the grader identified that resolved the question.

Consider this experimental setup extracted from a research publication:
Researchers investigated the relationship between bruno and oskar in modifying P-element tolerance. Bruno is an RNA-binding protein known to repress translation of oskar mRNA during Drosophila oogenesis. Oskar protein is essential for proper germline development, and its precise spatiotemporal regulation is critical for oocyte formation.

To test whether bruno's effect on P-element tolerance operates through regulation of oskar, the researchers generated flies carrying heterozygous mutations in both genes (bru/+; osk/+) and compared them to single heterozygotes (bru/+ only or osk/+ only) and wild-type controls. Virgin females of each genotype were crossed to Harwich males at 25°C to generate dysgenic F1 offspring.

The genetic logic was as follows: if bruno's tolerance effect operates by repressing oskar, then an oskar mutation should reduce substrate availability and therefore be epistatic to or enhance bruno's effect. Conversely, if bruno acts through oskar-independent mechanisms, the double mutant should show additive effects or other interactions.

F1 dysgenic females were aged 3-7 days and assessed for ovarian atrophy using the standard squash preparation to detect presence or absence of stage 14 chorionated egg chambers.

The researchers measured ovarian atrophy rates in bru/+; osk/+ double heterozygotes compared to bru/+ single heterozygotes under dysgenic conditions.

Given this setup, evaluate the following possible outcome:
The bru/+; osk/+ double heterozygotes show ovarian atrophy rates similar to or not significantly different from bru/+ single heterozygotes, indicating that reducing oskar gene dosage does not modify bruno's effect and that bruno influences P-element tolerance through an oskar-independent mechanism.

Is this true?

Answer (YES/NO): YES